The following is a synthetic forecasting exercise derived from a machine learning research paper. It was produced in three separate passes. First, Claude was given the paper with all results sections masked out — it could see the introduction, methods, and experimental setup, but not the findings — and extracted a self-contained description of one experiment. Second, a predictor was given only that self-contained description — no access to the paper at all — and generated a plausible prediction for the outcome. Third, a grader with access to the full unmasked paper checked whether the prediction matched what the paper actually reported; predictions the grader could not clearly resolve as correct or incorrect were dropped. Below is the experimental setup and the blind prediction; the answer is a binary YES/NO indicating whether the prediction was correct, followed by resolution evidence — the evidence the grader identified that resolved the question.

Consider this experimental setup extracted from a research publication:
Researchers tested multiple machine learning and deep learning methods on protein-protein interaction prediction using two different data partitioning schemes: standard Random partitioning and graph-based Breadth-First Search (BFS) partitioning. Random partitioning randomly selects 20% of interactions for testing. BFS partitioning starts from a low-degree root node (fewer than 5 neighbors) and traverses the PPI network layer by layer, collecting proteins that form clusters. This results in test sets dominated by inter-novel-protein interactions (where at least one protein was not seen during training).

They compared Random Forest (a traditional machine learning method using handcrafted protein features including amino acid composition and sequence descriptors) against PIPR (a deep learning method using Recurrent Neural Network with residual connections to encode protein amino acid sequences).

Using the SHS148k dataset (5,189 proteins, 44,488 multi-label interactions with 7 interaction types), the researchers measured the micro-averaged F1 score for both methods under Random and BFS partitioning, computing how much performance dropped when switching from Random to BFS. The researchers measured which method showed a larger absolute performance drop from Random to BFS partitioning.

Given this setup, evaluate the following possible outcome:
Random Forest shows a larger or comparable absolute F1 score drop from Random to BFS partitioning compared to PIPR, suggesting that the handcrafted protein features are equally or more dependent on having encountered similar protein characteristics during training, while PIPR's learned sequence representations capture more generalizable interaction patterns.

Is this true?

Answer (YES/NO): YES